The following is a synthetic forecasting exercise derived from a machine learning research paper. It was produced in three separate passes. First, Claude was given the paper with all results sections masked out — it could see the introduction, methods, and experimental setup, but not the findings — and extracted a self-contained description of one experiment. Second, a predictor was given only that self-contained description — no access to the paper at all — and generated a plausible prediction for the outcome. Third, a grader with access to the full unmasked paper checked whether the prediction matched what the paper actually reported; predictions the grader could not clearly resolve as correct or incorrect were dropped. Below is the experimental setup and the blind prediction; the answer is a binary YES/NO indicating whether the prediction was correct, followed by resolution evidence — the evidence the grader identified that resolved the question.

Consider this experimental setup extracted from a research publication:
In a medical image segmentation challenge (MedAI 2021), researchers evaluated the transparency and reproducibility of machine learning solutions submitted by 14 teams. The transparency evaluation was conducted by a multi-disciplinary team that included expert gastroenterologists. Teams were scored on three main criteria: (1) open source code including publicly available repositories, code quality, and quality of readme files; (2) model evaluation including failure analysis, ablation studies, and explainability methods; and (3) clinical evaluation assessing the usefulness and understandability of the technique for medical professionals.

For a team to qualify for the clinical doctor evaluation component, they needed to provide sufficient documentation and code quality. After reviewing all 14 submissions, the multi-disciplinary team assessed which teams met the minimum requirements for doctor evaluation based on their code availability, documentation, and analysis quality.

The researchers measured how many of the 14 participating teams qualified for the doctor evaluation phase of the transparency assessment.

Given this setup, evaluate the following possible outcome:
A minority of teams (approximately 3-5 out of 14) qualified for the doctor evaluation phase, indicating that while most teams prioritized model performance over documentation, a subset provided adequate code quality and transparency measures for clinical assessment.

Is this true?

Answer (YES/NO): YES